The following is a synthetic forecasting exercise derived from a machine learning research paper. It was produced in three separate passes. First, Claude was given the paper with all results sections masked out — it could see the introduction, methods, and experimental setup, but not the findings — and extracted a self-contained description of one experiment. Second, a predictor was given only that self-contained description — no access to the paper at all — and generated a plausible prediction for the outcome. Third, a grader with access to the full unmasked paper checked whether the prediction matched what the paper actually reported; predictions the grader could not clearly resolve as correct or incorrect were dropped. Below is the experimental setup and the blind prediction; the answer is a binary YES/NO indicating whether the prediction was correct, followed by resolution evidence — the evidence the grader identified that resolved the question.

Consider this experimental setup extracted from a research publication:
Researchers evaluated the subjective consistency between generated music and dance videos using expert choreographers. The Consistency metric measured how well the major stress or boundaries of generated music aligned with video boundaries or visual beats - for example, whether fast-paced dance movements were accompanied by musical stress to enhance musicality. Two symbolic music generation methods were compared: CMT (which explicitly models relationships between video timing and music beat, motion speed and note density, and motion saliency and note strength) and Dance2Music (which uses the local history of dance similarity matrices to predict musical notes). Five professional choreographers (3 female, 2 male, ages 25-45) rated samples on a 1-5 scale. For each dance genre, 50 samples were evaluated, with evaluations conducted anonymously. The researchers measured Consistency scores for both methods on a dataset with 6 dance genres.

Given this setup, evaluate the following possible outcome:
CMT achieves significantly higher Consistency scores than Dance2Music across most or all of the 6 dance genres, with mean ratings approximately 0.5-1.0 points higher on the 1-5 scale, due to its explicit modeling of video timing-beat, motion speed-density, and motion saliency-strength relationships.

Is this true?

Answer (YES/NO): NO